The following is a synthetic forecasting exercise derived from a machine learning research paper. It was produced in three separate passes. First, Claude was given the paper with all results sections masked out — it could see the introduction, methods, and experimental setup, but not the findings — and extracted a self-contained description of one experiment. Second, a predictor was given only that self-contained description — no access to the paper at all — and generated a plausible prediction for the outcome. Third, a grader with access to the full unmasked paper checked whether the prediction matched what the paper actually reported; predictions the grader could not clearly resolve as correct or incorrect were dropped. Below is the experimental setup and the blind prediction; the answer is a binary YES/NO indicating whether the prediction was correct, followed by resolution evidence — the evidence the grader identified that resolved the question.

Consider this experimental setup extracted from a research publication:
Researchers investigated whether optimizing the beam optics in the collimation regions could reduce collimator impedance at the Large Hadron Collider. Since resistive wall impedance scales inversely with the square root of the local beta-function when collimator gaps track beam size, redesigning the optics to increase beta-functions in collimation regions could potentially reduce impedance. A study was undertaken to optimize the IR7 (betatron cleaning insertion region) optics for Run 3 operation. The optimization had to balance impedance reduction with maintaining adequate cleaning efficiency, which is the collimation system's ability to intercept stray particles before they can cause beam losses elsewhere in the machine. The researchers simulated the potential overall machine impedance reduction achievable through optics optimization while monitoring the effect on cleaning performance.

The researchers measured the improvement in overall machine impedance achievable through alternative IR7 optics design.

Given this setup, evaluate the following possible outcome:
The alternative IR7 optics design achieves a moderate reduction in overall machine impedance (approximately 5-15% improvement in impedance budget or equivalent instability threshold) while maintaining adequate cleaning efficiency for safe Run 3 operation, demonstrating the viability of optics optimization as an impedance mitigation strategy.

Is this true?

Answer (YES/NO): NO